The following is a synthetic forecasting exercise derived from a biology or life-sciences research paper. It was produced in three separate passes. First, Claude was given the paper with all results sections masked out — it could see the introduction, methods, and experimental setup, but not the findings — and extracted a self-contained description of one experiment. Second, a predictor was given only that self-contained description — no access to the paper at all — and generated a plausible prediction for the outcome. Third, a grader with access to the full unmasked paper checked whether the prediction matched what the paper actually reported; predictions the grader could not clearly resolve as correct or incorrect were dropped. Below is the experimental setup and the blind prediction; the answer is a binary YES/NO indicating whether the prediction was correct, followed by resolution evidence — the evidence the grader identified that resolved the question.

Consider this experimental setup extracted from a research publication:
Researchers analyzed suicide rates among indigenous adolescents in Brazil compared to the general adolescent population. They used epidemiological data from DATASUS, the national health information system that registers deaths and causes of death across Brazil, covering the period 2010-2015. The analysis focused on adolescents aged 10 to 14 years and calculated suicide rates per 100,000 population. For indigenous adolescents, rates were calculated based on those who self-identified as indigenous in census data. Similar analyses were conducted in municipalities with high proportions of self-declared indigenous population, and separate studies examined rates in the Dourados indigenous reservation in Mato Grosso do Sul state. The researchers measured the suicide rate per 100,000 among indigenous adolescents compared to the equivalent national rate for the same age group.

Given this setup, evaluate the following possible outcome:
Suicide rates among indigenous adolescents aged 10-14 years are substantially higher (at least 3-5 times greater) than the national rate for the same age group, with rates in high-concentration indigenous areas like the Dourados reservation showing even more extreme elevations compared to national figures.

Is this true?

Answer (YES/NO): YES